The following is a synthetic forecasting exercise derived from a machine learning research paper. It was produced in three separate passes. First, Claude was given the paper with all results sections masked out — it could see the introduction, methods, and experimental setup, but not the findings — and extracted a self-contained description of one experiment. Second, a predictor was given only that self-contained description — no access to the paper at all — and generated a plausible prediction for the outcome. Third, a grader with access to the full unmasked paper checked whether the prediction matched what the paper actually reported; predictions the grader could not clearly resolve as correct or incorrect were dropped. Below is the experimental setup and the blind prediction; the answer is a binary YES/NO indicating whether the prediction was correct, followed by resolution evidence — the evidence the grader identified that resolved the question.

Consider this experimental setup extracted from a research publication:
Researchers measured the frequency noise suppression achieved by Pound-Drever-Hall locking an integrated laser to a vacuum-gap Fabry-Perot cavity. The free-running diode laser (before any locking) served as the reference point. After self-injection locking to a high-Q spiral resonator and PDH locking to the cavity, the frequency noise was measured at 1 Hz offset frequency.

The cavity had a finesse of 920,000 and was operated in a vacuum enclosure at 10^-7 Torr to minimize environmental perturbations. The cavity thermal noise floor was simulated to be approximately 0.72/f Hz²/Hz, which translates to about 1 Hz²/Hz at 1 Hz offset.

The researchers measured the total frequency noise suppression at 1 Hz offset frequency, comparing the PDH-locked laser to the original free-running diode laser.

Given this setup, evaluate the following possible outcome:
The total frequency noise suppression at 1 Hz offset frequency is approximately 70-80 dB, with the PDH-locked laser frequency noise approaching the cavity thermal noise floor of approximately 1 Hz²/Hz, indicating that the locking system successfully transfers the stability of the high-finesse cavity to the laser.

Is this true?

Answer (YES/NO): NO